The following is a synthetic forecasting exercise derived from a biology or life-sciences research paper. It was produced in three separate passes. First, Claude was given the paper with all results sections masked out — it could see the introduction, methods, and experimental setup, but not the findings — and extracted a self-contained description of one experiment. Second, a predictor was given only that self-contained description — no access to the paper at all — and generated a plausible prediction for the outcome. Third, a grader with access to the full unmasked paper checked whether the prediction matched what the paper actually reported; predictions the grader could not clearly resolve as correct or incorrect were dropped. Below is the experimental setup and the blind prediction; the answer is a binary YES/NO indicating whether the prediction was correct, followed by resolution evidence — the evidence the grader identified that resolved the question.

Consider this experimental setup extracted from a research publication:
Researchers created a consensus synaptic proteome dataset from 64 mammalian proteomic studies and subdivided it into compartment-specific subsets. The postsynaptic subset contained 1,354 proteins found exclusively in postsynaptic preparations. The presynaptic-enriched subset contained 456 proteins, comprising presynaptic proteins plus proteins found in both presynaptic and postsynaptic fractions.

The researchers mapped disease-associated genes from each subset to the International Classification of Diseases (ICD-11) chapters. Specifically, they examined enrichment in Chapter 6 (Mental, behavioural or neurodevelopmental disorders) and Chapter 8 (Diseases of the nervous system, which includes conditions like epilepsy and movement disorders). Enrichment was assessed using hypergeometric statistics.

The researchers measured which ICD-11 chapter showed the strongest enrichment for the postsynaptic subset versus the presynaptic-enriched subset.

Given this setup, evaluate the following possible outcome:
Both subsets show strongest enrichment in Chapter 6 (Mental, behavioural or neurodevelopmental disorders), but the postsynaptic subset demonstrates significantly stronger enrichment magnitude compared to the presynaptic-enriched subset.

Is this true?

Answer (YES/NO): NO